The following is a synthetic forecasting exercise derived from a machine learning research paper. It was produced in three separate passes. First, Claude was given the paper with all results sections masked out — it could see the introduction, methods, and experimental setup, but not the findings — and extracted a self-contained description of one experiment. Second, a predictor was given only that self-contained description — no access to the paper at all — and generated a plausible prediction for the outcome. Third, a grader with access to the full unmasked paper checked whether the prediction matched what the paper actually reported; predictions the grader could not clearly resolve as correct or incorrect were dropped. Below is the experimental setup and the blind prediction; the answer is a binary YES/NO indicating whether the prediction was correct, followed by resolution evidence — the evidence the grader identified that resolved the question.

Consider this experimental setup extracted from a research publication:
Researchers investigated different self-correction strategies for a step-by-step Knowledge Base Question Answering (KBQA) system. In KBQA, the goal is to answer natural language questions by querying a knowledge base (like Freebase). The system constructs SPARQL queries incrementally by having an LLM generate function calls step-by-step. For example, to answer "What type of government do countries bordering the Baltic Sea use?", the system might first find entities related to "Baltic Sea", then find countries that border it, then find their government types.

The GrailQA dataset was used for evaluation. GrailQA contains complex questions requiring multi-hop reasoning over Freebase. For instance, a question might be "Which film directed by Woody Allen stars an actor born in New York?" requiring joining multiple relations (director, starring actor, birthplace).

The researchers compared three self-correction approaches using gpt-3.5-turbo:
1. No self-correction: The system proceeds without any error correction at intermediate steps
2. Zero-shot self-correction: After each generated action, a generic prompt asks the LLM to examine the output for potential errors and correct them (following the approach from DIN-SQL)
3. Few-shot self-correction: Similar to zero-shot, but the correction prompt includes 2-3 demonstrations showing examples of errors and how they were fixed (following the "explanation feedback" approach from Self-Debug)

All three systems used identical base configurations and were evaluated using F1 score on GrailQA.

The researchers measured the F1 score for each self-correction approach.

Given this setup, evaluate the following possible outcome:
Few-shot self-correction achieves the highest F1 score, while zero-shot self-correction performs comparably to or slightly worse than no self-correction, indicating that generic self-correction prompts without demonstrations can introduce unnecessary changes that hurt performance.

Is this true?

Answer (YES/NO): NO